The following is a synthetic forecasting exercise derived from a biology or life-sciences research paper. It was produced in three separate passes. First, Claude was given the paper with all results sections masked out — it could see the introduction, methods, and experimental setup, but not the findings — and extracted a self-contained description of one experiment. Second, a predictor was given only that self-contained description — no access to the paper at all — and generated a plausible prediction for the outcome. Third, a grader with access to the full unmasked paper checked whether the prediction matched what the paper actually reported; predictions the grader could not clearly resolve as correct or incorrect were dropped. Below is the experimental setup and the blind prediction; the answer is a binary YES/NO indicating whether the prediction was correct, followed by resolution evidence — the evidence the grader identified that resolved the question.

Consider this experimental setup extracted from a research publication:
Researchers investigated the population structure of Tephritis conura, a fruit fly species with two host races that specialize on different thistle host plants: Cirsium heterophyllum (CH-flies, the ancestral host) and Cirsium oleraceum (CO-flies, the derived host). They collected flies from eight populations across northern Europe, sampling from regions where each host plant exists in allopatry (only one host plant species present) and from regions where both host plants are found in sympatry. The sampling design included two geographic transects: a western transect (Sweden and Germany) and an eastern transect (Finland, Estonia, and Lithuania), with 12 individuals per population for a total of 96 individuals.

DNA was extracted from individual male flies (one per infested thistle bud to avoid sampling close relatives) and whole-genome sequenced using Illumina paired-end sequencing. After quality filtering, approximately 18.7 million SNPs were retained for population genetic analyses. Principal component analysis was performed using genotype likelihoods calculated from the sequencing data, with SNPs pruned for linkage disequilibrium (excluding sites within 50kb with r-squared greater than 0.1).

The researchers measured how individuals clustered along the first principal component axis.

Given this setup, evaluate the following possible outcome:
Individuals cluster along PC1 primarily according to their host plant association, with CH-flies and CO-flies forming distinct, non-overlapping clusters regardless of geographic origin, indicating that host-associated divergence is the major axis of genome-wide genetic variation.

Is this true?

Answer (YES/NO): YES